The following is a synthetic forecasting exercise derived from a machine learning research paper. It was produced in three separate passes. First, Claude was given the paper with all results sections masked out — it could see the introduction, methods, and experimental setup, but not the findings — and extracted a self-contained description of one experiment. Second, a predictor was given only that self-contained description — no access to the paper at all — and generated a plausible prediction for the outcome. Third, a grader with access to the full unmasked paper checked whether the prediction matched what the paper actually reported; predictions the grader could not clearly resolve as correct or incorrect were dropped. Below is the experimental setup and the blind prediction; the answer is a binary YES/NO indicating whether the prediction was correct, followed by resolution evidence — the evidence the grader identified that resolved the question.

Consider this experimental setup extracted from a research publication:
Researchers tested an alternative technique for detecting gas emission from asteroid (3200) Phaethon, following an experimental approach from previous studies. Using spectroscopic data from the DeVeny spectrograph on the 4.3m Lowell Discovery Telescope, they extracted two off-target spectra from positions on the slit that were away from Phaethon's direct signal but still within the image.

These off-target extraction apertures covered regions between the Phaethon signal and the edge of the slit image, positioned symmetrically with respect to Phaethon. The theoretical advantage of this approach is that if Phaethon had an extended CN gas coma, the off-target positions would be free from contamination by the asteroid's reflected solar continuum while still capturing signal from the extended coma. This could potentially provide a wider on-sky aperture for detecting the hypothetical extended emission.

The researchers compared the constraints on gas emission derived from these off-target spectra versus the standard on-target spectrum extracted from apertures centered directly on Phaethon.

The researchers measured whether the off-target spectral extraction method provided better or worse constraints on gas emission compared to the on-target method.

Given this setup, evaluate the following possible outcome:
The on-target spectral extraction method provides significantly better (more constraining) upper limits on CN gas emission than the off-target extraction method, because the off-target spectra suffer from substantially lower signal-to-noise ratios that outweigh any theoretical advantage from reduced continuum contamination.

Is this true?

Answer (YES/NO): YES